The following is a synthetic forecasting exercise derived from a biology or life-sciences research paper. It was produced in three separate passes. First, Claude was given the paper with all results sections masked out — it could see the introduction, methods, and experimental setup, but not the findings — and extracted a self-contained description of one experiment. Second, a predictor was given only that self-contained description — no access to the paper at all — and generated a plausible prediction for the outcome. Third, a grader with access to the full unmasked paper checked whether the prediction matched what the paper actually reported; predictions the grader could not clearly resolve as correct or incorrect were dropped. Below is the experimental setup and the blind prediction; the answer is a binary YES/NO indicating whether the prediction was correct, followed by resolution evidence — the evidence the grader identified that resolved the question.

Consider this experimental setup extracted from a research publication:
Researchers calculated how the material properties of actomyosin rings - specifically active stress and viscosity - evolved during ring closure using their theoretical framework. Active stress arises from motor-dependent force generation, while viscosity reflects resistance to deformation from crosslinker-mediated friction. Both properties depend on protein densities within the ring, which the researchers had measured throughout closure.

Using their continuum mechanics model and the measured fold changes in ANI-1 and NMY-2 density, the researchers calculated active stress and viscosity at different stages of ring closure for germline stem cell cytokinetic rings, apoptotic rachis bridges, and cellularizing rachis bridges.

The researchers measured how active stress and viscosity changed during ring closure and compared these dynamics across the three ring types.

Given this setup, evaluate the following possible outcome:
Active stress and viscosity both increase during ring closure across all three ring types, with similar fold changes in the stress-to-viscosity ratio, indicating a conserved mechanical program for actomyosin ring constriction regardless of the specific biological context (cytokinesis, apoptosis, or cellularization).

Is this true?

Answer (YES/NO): NO